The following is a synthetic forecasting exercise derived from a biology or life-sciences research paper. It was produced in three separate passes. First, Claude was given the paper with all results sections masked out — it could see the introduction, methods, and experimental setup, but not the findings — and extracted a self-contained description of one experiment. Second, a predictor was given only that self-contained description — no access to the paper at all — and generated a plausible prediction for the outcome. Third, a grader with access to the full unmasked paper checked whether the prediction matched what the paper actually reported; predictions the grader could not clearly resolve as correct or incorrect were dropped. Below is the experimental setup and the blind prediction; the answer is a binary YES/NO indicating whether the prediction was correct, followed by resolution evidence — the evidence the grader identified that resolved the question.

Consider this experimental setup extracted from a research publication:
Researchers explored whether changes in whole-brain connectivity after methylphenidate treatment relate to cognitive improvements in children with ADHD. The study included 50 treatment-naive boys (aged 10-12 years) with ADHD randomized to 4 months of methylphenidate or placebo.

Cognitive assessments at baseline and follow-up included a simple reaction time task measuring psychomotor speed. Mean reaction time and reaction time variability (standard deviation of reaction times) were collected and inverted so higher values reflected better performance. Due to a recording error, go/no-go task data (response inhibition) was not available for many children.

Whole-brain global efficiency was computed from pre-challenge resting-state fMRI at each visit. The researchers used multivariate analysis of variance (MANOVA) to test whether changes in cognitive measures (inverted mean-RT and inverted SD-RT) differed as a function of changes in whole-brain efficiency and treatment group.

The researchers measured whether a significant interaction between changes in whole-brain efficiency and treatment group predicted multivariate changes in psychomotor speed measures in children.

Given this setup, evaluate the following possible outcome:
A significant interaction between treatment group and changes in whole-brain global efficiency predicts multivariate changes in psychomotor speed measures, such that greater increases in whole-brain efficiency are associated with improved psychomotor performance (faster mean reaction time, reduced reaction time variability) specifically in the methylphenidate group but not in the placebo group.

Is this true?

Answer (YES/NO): NO